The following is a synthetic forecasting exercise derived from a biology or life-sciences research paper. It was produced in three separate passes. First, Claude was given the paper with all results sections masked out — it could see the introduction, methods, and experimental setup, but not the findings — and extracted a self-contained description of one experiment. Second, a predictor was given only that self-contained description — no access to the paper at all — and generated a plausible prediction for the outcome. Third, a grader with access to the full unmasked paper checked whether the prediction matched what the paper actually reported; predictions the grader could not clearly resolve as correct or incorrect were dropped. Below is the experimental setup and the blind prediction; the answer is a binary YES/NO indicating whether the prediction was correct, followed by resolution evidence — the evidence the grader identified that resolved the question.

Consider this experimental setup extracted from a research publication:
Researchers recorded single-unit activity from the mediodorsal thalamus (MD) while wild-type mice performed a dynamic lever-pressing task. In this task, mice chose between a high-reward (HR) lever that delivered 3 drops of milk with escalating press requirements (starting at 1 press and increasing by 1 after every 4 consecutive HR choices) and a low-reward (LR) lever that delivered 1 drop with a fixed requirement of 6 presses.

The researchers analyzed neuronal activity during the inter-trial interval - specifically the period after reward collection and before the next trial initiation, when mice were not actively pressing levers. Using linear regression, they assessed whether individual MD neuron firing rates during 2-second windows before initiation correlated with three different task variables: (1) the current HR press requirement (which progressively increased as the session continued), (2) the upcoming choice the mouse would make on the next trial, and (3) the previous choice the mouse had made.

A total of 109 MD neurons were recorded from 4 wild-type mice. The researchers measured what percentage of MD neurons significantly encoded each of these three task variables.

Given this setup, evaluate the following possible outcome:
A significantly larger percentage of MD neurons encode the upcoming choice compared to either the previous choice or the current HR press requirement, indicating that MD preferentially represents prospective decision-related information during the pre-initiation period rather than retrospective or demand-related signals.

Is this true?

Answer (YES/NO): NO